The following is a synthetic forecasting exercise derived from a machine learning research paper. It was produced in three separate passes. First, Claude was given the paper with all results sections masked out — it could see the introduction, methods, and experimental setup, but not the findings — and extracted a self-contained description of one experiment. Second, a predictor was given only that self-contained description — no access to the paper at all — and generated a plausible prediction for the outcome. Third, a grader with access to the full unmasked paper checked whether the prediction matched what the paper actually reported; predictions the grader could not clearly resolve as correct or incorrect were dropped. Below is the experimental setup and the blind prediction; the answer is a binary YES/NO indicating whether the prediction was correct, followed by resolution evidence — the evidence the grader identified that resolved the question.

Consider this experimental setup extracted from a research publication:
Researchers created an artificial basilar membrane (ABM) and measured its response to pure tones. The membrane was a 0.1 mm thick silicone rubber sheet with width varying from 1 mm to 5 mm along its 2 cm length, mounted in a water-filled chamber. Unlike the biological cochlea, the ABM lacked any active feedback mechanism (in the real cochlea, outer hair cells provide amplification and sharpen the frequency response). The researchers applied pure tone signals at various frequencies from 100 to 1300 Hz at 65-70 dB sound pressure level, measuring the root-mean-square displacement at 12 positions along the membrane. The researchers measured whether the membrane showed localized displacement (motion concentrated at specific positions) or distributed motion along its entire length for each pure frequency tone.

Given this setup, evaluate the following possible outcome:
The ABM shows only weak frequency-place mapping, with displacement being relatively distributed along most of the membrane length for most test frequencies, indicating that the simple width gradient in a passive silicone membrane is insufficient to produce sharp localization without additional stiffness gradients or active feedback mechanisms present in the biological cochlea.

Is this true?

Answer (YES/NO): NO